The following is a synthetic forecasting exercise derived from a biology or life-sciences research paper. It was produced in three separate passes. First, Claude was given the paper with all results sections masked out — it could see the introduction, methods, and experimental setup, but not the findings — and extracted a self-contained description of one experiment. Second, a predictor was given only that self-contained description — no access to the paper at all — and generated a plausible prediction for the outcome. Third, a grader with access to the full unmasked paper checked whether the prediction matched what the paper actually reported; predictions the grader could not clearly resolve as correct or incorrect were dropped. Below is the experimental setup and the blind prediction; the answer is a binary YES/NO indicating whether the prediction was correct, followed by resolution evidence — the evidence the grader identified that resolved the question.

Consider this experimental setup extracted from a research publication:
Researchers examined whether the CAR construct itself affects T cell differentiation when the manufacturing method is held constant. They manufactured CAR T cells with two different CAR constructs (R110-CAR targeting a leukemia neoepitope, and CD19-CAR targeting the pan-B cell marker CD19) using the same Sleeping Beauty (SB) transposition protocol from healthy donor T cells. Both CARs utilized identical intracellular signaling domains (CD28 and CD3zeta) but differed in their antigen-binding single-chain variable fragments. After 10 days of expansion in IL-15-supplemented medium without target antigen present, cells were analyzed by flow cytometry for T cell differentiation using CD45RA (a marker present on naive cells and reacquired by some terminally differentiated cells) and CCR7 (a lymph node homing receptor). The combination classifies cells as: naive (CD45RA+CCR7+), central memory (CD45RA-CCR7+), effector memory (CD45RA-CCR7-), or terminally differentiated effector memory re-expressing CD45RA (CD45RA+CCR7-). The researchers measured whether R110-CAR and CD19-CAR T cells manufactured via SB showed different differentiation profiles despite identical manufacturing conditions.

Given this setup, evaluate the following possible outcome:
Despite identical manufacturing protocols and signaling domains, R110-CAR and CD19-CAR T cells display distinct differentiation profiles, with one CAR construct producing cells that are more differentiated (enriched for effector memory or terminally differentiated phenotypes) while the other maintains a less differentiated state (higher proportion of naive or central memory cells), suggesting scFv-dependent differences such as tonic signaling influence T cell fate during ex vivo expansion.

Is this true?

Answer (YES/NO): NO